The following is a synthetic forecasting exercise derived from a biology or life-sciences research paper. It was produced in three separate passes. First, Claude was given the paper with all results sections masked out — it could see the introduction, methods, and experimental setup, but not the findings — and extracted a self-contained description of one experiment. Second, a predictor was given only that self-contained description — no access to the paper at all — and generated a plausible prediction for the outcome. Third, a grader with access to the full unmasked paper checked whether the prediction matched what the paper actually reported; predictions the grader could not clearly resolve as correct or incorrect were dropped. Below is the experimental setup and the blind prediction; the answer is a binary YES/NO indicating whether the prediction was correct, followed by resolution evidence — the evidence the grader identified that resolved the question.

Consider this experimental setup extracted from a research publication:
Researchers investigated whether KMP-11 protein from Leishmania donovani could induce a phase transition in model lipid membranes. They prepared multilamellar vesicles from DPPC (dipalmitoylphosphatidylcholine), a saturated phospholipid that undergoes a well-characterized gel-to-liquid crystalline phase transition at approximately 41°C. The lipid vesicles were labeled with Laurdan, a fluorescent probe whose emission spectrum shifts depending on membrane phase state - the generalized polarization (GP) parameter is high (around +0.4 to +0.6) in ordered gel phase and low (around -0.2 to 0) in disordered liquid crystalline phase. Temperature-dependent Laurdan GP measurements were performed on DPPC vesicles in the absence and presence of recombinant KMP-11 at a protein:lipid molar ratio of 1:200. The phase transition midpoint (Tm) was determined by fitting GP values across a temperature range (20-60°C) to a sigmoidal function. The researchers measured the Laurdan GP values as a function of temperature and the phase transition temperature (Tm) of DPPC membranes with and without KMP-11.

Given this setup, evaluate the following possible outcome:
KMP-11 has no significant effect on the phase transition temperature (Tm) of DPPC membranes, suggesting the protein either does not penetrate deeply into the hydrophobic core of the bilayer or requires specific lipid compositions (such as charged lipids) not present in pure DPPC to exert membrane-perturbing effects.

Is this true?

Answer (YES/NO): NO